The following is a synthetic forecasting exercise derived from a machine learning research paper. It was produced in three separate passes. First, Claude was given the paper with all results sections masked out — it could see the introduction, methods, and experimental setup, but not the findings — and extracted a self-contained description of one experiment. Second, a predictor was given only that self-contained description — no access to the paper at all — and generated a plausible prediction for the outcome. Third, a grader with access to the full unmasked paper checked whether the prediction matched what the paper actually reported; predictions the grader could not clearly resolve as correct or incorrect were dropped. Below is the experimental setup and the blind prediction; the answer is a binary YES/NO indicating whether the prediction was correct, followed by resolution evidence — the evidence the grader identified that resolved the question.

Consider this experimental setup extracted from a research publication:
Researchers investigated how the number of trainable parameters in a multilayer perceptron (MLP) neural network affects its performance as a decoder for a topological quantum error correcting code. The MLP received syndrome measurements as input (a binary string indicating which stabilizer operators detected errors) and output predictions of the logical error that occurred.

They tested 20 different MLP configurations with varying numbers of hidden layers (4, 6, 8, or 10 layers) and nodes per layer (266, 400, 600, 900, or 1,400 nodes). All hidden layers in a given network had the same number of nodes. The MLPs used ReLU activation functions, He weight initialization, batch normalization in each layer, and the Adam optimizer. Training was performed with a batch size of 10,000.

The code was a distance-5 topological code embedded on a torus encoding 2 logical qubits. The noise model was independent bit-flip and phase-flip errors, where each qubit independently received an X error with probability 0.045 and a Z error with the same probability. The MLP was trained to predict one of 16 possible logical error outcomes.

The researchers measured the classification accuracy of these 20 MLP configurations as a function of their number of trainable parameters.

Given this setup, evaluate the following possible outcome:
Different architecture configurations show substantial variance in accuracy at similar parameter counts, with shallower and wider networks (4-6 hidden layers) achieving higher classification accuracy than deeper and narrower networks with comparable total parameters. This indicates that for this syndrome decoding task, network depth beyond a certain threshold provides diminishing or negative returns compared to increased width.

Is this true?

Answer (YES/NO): NO